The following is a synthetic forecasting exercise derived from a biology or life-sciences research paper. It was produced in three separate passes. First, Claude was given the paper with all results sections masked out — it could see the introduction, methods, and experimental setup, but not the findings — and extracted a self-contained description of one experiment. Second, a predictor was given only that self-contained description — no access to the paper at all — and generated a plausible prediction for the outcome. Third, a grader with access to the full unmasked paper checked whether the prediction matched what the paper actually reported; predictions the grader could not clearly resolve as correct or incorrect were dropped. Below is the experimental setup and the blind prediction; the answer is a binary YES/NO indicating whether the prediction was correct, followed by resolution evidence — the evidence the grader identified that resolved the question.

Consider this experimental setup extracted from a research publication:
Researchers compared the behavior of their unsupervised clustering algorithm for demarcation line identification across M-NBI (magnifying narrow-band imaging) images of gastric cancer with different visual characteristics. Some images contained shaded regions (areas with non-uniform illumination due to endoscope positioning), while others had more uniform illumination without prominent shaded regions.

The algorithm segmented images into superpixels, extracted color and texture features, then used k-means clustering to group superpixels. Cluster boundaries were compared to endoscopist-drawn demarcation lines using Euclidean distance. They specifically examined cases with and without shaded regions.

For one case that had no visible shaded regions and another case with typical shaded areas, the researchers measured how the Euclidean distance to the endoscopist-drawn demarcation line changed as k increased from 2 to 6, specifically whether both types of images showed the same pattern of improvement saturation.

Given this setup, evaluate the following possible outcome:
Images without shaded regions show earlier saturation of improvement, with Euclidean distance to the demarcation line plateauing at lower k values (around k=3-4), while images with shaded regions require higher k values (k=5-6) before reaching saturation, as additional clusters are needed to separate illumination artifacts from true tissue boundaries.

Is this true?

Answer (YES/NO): NO